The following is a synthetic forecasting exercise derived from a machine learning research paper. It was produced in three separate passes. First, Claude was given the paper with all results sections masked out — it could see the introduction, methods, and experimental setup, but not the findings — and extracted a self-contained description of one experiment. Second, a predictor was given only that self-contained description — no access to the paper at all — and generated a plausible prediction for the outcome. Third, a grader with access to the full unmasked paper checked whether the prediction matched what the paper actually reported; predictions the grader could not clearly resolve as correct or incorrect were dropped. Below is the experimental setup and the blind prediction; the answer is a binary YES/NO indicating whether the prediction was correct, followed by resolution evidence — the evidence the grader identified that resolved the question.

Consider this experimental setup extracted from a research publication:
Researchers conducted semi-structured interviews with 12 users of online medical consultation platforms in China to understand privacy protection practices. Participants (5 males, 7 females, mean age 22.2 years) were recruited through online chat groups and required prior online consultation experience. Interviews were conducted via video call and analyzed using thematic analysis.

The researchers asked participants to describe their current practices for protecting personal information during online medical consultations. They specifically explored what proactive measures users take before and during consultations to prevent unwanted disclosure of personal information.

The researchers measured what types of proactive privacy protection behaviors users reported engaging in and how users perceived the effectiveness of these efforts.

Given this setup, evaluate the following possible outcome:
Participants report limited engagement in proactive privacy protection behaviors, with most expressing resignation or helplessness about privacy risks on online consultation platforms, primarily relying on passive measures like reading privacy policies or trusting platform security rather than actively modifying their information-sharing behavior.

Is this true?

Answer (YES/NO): NO